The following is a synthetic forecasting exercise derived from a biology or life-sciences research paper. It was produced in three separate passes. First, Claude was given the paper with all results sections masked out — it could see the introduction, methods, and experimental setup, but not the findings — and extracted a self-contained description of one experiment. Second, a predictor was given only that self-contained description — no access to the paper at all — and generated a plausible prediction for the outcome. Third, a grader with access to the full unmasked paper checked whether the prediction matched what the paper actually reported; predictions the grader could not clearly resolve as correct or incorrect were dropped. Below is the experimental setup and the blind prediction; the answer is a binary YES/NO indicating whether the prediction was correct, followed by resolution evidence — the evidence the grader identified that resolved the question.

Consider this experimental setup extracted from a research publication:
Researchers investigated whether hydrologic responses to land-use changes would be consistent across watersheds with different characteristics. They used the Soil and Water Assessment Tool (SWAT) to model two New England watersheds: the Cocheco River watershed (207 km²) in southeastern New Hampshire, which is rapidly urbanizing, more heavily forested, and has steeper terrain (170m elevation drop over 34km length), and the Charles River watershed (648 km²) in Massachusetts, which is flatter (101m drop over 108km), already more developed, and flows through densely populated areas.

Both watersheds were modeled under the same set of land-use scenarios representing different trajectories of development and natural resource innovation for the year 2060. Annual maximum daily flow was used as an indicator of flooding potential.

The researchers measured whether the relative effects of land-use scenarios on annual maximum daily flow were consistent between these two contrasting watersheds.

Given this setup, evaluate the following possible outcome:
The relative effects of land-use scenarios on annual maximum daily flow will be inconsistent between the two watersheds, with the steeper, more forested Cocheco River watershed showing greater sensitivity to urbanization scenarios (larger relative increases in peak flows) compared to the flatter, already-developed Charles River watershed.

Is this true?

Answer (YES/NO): NO